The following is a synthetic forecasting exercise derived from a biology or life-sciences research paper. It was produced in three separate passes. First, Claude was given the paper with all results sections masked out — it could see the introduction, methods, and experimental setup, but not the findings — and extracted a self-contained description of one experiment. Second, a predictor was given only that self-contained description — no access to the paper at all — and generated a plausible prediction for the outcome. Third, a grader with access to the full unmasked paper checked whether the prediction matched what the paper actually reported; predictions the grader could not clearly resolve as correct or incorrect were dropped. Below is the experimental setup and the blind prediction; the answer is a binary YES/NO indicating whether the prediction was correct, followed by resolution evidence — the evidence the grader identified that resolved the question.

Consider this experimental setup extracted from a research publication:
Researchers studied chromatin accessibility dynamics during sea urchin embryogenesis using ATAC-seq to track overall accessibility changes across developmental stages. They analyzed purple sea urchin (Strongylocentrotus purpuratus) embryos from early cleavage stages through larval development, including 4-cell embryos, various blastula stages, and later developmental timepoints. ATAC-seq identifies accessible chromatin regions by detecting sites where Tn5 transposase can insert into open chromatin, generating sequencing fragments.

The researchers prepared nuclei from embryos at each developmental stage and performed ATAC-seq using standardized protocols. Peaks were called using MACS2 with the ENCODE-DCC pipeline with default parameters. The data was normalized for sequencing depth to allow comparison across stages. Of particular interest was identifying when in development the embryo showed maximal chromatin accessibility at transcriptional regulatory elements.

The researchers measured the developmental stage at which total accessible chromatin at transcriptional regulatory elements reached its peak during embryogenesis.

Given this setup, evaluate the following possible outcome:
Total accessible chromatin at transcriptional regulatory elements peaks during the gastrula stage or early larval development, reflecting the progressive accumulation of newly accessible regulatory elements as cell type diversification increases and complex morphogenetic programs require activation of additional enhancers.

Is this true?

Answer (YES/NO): NO